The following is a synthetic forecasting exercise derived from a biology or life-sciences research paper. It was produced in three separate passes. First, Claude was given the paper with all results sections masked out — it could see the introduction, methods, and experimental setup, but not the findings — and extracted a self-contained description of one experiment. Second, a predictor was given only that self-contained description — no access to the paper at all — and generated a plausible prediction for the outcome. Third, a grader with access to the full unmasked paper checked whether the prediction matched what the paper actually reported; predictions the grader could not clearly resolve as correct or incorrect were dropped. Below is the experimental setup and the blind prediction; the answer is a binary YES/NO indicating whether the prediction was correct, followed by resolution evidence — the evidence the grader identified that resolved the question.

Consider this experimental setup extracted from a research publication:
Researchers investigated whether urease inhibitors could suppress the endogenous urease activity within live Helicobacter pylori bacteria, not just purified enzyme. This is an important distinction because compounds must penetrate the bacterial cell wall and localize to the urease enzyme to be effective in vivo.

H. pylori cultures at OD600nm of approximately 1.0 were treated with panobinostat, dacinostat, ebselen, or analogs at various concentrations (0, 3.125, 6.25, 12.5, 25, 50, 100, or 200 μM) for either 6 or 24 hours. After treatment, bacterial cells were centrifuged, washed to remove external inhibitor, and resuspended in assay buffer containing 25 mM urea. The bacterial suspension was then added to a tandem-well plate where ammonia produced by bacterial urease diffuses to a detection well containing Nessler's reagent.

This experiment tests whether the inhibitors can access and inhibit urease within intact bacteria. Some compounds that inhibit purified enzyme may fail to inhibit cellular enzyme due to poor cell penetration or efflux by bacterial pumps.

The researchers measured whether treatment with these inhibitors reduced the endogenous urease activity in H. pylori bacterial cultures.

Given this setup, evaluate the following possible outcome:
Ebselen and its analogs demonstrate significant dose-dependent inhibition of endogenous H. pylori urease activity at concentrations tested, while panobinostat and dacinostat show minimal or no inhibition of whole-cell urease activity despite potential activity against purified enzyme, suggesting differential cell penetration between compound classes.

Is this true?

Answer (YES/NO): NO